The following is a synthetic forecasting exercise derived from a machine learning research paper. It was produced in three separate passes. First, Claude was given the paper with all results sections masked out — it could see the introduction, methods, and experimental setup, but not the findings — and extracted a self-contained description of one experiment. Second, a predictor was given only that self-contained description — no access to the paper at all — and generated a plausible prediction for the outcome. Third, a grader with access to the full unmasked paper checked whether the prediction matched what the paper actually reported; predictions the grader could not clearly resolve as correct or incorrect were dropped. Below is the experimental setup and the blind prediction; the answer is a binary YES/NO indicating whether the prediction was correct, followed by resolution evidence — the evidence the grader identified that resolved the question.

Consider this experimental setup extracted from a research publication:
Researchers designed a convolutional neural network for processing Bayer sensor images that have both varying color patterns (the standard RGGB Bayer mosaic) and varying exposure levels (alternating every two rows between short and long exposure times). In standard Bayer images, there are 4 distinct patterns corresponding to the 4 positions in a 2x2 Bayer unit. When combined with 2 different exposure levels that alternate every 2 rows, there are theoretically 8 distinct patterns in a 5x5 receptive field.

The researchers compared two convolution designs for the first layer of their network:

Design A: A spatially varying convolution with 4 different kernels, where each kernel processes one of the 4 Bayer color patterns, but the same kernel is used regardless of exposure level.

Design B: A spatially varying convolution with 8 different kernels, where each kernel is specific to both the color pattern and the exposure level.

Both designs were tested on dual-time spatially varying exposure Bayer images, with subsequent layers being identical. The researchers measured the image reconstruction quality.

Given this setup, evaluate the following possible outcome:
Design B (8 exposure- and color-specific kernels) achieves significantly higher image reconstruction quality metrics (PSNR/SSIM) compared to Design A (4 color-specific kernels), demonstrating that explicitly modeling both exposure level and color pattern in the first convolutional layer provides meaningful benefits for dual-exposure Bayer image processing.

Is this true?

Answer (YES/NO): NO